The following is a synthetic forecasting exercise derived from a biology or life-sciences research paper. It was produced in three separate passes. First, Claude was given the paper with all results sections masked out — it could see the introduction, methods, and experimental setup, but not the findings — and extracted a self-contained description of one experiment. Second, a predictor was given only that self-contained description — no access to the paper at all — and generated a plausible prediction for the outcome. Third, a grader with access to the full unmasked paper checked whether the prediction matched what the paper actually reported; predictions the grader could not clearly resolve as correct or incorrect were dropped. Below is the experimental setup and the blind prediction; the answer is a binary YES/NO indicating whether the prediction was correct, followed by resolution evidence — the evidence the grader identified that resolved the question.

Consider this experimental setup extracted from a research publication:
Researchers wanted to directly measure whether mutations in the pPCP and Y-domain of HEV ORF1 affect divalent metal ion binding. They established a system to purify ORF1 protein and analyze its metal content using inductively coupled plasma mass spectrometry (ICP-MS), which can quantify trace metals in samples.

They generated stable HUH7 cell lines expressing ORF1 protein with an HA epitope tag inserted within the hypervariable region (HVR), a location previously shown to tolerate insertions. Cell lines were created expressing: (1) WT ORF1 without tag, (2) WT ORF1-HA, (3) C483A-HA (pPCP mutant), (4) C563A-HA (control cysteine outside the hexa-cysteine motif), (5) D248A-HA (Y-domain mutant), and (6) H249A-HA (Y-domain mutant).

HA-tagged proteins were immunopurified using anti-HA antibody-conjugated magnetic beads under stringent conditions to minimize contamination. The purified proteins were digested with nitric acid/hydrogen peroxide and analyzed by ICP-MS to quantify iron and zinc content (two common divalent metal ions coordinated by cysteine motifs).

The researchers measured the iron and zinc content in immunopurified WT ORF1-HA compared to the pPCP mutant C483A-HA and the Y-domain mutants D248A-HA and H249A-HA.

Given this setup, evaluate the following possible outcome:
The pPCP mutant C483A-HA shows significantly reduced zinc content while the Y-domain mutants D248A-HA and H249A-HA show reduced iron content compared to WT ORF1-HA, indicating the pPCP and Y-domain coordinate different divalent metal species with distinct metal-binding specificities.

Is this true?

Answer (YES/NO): NO